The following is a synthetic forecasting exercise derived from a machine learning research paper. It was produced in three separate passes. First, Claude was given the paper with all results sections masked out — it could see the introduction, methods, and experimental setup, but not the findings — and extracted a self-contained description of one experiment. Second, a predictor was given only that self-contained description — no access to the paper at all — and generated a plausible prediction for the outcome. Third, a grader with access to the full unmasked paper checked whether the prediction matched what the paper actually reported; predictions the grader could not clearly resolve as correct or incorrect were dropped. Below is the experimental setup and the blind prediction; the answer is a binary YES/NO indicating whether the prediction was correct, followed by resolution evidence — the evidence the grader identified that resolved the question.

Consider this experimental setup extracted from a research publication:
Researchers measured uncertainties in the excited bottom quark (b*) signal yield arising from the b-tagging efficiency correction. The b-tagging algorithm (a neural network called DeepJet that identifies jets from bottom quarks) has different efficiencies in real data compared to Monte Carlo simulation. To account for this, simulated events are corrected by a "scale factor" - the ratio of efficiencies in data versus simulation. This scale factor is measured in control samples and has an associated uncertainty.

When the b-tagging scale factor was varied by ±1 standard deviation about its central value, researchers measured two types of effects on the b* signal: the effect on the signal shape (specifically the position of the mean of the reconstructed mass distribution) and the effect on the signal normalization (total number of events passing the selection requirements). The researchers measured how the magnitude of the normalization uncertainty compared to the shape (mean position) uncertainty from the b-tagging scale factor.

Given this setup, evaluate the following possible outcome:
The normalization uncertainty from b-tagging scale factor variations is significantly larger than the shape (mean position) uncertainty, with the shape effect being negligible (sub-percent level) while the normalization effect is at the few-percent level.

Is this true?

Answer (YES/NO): NO